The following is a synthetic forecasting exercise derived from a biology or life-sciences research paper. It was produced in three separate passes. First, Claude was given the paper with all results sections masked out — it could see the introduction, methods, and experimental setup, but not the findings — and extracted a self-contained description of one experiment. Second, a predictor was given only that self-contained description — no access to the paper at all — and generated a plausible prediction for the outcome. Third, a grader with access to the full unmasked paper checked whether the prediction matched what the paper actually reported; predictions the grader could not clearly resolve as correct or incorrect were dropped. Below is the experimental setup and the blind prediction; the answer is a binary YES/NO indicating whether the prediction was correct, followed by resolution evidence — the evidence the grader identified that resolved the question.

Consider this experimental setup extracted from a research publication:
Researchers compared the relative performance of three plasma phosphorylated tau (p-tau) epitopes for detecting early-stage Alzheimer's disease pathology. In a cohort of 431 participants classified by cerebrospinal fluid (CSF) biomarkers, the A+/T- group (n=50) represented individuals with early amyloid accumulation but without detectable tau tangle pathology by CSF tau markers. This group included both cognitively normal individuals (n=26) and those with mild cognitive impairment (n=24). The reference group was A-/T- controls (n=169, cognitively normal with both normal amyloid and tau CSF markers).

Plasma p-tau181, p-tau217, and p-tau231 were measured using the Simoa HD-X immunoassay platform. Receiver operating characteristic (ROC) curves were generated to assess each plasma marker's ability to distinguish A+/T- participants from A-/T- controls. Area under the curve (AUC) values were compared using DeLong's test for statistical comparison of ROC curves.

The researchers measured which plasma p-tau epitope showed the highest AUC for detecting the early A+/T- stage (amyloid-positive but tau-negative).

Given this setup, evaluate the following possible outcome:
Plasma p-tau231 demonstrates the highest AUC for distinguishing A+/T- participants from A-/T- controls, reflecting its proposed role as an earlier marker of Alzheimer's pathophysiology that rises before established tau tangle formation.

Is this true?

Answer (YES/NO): NO